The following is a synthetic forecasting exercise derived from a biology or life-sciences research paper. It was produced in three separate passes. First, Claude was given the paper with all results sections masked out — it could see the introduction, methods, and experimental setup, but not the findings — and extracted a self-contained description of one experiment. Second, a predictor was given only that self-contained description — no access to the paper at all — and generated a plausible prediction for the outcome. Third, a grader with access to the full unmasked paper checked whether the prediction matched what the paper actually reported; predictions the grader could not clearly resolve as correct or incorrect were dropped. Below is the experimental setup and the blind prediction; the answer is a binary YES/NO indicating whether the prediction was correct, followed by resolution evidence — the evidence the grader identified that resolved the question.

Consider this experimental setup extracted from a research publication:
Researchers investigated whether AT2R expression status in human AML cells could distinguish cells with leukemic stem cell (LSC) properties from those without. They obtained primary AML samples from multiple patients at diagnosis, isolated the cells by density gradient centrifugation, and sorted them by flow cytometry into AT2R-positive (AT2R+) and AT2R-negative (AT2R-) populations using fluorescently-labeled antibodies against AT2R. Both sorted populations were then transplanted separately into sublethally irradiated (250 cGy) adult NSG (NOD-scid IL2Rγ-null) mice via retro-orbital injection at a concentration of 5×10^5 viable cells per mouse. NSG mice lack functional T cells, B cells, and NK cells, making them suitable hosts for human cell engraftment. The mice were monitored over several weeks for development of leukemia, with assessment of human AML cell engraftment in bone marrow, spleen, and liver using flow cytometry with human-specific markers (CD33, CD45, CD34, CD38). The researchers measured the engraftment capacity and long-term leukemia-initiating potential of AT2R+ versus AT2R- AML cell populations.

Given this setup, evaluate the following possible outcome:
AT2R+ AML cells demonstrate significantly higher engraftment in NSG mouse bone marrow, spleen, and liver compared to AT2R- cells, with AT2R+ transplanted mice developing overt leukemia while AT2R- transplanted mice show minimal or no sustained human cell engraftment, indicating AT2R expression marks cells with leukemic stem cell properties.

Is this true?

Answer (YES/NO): NO